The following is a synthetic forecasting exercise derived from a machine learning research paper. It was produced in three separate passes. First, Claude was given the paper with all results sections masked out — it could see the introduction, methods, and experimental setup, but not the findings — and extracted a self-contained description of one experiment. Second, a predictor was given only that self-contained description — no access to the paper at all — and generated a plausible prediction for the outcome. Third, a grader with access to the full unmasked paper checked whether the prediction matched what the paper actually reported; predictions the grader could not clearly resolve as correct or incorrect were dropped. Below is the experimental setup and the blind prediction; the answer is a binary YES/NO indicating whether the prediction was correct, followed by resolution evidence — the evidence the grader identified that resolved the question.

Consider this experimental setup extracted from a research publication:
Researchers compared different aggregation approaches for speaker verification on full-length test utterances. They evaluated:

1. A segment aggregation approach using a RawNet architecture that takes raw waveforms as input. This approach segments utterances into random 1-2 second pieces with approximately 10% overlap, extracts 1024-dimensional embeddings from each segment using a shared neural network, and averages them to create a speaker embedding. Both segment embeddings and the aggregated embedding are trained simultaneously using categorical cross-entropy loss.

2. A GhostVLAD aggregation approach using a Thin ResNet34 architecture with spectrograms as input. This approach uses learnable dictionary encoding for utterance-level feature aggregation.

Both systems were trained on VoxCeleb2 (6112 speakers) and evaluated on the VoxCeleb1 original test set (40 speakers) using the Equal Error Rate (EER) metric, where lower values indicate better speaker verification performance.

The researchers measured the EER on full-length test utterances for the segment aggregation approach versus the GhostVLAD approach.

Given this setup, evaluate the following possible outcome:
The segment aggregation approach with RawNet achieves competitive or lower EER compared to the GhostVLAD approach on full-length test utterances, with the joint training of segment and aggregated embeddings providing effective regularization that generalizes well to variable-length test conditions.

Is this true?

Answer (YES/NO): NO